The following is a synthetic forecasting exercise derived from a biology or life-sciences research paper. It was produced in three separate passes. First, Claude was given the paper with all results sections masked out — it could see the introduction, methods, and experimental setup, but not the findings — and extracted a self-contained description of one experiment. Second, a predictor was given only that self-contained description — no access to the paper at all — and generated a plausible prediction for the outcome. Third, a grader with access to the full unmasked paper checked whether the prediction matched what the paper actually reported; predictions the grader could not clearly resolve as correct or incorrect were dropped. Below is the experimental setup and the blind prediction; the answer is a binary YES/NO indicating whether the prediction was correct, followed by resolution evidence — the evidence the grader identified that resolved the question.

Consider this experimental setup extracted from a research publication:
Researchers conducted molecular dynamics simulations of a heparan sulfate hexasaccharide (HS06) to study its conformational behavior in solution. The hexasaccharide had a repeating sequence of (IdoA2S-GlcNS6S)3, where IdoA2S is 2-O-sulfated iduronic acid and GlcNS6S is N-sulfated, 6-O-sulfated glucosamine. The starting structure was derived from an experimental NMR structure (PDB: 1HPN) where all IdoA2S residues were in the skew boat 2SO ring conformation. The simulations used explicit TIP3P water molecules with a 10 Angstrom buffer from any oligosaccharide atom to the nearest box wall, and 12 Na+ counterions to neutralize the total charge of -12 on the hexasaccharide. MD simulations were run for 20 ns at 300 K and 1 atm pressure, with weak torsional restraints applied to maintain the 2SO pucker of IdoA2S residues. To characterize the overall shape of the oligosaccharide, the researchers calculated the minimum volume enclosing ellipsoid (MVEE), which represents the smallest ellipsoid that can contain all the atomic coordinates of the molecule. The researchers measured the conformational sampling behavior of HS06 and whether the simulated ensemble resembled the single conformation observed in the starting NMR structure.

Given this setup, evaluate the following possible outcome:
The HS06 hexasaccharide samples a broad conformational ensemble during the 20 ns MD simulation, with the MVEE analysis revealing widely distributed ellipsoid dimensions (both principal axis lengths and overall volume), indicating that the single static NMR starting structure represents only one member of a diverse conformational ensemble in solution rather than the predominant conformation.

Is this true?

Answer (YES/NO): NO